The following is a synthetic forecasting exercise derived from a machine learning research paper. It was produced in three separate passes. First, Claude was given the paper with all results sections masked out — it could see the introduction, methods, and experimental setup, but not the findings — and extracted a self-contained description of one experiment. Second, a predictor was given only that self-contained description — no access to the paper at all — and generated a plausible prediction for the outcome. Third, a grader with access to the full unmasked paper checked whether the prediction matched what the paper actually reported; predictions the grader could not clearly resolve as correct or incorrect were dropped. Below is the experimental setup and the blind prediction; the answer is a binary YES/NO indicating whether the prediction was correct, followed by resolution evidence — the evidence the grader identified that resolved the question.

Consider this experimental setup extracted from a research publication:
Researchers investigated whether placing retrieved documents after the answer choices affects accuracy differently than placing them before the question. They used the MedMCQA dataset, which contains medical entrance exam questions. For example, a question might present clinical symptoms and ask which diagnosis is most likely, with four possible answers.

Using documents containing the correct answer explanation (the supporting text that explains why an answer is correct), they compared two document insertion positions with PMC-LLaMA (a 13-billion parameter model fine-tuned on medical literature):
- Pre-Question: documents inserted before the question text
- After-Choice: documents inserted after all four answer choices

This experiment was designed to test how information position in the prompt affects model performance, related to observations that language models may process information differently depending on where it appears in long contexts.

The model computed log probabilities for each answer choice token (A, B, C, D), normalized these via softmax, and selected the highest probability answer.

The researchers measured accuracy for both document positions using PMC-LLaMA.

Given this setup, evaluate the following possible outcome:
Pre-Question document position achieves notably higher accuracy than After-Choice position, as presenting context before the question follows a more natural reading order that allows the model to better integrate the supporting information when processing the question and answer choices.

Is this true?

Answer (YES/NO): YES